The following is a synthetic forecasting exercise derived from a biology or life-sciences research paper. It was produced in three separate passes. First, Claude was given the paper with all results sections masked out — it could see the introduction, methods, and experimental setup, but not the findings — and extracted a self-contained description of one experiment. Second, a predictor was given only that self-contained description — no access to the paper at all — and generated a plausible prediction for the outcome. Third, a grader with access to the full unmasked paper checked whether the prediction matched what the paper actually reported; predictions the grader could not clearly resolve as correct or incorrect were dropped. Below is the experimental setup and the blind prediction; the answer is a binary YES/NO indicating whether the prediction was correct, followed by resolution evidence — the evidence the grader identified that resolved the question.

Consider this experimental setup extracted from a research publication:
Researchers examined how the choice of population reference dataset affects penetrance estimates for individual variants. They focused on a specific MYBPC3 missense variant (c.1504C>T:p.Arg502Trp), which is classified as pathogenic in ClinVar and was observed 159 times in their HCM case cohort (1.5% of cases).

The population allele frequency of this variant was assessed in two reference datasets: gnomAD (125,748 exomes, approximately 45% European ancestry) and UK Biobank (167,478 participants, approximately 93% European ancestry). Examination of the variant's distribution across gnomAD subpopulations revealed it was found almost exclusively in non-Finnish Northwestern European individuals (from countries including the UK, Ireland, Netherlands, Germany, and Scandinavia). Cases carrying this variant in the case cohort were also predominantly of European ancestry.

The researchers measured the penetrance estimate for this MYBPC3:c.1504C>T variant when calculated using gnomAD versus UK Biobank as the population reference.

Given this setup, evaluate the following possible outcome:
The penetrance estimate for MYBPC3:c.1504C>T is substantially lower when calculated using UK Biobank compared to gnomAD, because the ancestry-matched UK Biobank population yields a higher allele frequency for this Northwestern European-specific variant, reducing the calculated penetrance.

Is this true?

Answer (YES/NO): YES